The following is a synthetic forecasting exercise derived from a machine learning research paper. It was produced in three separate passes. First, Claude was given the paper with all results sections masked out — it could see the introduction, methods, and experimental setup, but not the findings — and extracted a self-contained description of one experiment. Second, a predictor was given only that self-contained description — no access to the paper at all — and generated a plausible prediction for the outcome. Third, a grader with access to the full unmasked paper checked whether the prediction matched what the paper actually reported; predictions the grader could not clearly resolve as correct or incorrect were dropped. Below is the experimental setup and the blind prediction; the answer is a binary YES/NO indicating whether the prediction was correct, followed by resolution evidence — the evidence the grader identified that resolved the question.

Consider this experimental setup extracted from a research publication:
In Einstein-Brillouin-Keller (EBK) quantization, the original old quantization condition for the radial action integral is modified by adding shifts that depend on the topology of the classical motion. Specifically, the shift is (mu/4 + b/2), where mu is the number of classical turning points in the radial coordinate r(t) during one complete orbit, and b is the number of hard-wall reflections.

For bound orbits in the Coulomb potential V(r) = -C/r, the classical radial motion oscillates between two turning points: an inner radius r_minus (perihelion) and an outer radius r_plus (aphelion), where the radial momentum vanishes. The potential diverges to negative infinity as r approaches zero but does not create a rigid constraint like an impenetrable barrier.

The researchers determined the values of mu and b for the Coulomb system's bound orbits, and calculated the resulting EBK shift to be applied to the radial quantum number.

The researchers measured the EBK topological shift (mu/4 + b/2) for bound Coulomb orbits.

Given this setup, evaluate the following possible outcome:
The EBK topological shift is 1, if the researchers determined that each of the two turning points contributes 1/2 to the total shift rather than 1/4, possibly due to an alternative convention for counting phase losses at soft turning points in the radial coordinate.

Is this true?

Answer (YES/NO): NO